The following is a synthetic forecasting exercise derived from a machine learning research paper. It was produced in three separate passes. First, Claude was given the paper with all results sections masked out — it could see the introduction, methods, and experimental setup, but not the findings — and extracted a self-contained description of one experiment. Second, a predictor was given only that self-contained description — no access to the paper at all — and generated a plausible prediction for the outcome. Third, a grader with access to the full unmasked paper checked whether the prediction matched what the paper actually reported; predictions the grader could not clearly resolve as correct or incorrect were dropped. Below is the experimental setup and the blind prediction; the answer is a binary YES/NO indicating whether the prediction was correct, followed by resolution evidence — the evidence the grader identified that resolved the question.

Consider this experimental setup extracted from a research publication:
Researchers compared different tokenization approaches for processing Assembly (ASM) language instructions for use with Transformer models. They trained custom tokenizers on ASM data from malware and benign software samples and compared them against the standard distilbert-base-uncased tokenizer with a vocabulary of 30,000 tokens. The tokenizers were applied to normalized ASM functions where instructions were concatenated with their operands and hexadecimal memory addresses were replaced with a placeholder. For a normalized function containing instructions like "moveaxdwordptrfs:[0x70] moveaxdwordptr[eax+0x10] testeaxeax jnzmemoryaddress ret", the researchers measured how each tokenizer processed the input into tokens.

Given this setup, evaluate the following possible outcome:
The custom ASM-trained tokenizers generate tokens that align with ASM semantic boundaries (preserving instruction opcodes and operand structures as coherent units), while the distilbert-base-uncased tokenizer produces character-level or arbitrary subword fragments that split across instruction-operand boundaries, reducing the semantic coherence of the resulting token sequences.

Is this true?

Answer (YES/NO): YES